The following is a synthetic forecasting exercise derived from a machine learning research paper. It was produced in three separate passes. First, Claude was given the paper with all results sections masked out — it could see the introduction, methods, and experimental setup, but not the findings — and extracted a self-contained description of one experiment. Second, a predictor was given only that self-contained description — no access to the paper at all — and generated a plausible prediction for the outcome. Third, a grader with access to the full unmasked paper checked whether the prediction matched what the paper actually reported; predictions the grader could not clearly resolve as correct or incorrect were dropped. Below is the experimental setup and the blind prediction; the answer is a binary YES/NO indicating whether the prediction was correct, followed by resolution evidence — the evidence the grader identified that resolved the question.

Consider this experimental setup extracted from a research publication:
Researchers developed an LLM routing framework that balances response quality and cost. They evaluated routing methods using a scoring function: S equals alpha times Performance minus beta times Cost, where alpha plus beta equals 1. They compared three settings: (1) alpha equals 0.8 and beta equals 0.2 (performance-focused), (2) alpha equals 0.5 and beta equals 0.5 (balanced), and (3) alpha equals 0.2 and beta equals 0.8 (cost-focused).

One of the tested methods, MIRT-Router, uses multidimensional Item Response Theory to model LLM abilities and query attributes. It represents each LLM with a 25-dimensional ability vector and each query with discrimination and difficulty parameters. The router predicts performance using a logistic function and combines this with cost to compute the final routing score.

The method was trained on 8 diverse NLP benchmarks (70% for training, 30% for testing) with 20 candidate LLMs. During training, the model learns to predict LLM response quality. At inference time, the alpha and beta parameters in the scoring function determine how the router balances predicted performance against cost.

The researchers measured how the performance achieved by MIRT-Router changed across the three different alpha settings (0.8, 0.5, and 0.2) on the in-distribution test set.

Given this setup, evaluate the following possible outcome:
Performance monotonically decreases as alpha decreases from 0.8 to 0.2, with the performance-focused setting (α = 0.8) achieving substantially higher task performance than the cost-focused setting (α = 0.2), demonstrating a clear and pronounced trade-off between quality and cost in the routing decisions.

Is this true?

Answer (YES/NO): NO